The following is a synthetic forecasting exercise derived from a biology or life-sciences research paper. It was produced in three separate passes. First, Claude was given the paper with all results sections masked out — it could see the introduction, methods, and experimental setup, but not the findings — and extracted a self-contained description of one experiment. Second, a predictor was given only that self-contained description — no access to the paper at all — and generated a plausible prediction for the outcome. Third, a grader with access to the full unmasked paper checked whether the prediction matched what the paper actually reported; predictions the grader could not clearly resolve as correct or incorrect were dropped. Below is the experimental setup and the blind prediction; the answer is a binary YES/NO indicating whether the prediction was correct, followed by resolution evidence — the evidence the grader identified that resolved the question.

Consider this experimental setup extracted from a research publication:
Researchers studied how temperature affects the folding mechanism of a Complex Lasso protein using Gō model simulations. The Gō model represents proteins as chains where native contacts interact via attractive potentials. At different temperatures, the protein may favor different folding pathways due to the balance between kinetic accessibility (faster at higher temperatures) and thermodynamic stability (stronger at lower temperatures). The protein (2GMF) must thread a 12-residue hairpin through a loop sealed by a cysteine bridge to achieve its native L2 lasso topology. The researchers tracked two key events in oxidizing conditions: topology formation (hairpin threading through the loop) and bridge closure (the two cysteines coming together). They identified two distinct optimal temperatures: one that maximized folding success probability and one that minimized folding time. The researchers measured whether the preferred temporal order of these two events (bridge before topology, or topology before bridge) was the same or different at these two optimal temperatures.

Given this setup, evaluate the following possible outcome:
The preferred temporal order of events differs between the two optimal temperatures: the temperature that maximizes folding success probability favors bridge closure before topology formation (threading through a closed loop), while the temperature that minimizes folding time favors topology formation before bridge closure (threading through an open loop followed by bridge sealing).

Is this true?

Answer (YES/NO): NO